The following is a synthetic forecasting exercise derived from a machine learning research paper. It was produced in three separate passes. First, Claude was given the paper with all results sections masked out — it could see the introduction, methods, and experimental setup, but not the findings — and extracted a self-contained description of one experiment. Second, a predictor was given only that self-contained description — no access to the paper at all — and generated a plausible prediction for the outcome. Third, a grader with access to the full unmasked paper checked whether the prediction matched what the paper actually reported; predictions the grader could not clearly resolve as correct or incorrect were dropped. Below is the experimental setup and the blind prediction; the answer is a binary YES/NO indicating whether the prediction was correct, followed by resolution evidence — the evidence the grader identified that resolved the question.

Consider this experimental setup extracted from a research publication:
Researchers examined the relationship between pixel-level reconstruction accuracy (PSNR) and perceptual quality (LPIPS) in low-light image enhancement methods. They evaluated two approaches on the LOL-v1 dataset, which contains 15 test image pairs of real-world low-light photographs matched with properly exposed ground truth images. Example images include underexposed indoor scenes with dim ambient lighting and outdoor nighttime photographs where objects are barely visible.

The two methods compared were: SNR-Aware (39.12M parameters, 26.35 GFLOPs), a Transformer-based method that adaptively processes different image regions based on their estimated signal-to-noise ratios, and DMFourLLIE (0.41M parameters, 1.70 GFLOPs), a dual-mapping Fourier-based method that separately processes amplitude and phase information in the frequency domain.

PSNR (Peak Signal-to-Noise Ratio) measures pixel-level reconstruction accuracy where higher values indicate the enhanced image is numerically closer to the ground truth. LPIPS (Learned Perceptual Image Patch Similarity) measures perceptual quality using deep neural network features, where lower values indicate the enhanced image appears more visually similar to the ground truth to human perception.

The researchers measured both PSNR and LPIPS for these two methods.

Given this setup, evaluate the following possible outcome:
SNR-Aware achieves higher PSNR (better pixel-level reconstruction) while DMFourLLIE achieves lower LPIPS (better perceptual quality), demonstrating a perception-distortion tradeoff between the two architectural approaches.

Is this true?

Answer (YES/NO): YES